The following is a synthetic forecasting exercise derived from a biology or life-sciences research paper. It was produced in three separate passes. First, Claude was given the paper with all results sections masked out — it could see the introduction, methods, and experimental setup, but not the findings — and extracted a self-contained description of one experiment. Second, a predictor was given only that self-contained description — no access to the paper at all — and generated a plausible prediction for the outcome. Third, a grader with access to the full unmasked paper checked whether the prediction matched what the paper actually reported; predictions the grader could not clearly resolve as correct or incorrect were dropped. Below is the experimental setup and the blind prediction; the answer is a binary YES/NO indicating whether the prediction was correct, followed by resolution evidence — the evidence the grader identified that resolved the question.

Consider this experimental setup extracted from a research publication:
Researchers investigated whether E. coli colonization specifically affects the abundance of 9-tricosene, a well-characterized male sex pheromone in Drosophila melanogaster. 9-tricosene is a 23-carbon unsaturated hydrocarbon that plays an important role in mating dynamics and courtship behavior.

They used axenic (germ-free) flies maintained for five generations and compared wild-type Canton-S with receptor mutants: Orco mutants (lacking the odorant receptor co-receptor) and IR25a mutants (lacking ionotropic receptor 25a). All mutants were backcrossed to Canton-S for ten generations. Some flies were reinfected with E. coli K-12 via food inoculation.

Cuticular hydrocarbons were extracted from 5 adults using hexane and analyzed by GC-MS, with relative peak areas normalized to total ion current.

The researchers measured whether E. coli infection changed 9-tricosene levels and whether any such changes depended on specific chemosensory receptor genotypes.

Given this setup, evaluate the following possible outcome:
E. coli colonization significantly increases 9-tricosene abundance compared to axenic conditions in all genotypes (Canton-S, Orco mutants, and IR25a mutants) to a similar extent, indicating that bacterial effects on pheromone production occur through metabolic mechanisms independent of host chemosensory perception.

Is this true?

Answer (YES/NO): NO